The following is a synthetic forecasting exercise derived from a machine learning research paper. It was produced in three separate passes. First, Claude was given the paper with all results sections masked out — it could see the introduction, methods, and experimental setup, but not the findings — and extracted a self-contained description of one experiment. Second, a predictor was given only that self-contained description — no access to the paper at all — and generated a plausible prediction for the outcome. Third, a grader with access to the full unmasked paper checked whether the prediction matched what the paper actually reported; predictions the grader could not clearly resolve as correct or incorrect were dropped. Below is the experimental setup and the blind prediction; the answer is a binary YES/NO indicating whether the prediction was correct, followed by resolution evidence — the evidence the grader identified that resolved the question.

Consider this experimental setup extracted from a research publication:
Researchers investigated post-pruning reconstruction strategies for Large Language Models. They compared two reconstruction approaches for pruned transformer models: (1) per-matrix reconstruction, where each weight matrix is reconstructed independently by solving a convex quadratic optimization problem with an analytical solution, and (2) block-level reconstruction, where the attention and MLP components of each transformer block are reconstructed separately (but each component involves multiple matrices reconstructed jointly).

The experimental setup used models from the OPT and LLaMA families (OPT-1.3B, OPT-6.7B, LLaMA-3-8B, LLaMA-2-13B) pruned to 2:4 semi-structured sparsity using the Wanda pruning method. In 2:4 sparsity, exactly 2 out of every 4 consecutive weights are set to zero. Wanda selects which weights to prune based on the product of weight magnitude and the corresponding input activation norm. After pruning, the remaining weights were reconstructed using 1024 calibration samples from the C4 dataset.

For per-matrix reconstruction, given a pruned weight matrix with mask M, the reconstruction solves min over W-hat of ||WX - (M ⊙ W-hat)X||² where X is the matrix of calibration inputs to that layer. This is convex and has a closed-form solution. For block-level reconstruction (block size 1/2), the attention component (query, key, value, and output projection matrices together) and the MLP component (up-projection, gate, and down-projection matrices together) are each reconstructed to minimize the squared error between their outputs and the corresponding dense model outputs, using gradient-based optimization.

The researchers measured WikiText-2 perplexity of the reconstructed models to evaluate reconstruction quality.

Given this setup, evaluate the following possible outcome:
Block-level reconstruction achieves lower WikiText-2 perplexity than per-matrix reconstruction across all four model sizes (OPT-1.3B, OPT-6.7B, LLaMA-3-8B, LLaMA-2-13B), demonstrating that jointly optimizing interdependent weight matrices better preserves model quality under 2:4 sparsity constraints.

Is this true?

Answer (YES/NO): YES